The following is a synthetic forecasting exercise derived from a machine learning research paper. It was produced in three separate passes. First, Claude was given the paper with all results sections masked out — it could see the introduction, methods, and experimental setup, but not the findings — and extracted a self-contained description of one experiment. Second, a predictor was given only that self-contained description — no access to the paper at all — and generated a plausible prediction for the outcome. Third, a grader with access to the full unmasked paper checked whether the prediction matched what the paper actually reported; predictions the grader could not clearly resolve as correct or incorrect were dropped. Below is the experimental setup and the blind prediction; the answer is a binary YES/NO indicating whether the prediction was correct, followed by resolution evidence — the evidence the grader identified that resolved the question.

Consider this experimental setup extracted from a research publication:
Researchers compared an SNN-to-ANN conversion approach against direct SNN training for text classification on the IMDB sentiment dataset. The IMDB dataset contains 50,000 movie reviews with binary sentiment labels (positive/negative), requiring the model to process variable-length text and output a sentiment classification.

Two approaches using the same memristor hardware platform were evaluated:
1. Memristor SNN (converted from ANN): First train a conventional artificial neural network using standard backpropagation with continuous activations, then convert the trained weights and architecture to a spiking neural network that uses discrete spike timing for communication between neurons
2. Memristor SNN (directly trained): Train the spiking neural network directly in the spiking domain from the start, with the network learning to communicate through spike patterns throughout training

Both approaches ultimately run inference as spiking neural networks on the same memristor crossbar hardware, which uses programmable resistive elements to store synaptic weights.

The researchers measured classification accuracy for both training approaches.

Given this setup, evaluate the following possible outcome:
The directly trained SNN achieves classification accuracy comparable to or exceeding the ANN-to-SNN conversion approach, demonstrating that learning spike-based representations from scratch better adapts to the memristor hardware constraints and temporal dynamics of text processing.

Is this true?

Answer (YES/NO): NO